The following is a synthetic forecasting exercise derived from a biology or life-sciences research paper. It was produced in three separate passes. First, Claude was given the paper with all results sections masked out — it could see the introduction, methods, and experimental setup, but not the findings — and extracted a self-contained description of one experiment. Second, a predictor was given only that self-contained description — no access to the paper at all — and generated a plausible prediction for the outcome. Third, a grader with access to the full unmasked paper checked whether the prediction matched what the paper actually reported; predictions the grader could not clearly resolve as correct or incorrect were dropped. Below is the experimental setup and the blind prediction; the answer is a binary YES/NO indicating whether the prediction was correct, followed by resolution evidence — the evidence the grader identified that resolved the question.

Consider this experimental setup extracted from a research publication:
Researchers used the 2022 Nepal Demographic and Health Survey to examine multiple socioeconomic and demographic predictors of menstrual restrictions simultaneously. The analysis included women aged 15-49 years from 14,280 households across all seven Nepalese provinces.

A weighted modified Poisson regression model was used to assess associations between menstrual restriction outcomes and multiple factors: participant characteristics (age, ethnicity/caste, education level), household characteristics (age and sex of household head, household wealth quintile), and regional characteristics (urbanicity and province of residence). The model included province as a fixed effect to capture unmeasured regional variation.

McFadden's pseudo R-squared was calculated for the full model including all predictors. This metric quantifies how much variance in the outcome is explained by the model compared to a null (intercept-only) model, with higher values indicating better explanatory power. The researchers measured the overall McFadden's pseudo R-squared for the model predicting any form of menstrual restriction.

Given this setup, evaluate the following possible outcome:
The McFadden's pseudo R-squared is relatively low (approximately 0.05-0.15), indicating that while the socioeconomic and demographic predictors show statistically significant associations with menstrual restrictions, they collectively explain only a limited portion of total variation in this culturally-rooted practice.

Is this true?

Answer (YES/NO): NO